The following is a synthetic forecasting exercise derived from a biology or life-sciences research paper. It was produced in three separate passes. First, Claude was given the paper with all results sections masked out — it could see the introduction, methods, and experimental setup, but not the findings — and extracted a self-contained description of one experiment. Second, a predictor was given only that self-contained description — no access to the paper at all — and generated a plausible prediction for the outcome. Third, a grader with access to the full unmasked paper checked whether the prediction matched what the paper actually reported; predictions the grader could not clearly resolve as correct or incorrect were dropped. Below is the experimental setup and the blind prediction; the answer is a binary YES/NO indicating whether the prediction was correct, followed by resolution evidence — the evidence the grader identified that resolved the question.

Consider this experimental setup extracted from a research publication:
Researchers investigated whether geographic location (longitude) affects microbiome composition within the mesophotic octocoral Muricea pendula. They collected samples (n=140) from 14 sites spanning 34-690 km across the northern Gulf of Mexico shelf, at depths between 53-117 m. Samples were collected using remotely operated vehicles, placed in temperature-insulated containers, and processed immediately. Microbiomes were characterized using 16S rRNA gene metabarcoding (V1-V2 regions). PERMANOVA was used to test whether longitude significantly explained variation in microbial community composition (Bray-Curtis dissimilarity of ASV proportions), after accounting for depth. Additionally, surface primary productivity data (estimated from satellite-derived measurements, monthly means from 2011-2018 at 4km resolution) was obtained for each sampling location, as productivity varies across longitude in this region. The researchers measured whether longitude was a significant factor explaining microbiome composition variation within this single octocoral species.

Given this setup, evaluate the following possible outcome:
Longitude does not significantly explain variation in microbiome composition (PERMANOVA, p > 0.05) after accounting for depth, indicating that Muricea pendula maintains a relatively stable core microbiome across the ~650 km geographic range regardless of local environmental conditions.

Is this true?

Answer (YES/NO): NO